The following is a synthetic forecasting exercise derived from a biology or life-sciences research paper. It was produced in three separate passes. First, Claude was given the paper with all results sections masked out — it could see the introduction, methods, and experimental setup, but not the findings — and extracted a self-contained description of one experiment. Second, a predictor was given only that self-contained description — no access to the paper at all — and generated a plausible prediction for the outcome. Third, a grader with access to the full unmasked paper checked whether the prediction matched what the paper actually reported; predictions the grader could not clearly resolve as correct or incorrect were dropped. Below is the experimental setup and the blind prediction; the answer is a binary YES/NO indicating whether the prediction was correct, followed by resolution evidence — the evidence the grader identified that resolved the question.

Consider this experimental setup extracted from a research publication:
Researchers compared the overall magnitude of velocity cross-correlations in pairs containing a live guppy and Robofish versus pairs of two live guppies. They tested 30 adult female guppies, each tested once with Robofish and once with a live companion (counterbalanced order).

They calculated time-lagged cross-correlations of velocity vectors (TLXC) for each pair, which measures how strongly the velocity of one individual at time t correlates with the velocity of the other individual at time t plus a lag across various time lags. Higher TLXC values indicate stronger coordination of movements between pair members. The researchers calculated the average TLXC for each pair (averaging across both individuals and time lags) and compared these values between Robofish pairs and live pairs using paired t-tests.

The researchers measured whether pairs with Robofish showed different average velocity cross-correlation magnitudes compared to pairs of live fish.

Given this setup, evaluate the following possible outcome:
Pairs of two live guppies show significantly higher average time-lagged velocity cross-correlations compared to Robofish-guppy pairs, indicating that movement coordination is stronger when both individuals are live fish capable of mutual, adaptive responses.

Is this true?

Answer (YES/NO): YES